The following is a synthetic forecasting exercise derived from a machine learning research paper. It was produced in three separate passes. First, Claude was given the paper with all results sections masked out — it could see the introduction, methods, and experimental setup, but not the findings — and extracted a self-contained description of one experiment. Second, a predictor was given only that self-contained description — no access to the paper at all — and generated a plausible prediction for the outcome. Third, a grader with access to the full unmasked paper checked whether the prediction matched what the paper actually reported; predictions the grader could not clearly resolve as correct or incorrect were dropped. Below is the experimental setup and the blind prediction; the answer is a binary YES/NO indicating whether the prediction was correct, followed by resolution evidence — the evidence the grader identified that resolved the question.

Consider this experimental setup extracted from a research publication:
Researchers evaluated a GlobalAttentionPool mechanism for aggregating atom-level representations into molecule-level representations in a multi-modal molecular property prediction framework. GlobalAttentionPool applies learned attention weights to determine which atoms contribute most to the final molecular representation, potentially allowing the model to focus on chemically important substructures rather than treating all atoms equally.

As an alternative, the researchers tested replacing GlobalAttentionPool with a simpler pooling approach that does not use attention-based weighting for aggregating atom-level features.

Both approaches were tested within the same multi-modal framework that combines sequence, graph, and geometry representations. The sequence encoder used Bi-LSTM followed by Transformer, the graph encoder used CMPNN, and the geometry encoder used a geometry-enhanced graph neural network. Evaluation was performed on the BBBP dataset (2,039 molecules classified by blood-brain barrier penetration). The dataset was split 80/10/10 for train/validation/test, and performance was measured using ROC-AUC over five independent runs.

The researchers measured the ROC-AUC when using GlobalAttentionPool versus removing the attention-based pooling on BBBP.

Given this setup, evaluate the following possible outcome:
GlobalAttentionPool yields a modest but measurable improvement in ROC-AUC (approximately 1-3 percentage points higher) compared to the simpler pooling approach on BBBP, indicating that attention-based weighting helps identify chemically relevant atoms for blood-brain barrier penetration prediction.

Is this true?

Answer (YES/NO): NO